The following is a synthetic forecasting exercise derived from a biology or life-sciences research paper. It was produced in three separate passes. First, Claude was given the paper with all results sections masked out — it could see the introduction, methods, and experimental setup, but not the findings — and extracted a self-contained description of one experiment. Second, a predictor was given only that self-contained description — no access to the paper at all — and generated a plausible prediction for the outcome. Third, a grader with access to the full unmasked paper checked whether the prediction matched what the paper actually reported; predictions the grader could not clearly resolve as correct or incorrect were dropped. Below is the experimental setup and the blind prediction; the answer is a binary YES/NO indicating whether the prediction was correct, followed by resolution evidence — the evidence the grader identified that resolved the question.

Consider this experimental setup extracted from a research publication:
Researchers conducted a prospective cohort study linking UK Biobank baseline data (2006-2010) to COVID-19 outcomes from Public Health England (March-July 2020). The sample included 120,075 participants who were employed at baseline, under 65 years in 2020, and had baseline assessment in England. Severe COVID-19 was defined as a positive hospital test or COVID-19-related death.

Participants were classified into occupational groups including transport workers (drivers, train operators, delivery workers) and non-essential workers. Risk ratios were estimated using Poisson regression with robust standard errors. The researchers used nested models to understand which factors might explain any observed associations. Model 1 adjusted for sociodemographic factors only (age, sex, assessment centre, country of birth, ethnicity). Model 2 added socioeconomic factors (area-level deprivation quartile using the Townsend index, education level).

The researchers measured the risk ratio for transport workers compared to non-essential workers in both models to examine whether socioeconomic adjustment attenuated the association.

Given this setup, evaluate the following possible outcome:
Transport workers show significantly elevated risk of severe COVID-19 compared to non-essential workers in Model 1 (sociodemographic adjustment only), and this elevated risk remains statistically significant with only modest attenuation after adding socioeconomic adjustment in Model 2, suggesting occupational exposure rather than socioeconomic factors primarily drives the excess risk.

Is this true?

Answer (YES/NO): NO